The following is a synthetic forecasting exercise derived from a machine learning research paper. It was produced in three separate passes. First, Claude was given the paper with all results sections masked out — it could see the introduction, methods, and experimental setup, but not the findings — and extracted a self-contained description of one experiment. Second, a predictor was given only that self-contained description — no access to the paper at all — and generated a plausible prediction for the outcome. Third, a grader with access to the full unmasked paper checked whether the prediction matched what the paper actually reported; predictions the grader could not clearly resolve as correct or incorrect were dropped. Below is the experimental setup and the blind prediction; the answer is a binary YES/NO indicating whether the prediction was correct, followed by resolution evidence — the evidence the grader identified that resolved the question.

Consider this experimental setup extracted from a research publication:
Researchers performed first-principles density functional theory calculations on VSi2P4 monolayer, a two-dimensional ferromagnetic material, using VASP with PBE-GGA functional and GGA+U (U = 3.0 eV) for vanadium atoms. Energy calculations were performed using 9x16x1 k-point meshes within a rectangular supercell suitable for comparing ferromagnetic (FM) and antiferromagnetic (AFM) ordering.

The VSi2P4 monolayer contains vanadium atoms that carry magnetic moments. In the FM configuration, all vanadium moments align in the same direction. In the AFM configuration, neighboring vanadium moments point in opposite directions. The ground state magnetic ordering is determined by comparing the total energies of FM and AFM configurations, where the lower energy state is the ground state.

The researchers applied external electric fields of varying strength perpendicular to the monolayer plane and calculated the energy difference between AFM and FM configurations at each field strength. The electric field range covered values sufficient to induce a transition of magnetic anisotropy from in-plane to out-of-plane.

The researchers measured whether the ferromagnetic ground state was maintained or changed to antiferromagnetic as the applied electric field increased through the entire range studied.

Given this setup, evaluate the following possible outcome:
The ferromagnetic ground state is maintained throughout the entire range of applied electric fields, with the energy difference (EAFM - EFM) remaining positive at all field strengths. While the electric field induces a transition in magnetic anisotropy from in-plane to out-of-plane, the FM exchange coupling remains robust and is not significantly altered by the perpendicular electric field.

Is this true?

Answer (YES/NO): YES